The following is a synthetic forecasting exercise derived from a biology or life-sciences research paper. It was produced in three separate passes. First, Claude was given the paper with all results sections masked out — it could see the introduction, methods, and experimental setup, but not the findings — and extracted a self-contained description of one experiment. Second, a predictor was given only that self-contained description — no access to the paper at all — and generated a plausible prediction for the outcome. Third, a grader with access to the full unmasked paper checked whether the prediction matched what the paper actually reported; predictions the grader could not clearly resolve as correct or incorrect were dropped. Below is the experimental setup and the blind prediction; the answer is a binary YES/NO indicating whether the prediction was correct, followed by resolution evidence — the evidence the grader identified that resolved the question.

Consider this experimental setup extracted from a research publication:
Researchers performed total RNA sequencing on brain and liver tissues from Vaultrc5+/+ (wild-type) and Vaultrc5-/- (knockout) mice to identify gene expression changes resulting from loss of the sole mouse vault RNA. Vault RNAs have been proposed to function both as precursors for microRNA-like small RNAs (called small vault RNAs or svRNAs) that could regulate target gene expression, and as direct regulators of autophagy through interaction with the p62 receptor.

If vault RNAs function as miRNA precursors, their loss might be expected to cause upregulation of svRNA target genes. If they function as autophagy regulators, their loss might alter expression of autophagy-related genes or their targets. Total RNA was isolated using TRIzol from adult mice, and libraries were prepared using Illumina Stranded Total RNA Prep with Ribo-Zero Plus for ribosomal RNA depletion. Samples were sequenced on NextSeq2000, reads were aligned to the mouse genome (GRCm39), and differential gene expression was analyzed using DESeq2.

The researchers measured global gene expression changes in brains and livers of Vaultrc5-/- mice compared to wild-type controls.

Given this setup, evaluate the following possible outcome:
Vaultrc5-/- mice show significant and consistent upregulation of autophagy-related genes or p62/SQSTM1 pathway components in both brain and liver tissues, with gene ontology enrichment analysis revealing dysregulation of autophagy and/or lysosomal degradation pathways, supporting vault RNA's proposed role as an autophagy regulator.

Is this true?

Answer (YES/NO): NO